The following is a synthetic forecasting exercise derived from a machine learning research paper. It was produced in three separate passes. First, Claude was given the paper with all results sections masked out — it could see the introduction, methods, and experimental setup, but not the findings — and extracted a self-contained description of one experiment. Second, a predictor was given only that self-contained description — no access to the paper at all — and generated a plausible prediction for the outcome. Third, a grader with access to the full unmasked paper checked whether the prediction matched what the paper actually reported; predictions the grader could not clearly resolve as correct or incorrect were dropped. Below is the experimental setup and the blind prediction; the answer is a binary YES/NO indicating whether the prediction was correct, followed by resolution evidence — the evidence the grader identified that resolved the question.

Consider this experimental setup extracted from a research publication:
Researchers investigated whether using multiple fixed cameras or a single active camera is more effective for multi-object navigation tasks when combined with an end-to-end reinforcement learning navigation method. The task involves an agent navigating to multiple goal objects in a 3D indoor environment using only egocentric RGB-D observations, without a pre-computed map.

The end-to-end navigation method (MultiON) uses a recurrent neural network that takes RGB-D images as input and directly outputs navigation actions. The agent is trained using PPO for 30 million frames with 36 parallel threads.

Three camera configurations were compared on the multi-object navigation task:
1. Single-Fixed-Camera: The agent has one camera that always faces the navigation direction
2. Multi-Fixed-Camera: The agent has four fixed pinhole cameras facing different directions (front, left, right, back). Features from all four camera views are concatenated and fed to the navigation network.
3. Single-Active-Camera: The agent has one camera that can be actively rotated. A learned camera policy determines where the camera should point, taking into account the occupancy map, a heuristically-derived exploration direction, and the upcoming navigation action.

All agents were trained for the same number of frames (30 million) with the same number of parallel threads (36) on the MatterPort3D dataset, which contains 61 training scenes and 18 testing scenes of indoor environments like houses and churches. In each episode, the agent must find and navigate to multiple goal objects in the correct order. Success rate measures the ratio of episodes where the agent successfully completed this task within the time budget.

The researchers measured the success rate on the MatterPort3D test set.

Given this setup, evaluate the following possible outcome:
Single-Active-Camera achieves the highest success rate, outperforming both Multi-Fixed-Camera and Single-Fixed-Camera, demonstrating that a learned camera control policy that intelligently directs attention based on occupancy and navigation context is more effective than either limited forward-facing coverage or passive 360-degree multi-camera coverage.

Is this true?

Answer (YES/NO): YES